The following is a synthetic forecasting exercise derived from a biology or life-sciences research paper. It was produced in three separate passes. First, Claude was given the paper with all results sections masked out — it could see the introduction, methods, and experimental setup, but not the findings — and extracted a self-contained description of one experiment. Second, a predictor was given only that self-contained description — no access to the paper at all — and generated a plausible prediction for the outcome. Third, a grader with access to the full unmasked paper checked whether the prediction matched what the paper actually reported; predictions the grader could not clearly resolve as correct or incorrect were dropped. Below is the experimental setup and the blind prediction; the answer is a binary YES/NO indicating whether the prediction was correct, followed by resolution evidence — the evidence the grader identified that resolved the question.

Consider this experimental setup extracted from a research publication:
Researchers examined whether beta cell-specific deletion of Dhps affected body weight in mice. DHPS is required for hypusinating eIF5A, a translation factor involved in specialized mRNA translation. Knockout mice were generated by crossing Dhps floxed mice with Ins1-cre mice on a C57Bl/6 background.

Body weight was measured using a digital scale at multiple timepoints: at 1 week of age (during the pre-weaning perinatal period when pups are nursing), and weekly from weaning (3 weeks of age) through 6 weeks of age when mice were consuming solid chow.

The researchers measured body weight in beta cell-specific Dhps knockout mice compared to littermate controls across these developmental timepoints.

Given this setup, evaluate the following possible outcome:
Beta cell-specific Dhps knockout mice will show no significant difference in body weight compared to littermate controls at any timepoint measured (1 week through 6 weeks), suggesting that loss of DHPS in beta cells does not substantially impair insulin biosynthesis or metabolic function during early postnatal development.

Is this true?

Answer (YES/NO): NO